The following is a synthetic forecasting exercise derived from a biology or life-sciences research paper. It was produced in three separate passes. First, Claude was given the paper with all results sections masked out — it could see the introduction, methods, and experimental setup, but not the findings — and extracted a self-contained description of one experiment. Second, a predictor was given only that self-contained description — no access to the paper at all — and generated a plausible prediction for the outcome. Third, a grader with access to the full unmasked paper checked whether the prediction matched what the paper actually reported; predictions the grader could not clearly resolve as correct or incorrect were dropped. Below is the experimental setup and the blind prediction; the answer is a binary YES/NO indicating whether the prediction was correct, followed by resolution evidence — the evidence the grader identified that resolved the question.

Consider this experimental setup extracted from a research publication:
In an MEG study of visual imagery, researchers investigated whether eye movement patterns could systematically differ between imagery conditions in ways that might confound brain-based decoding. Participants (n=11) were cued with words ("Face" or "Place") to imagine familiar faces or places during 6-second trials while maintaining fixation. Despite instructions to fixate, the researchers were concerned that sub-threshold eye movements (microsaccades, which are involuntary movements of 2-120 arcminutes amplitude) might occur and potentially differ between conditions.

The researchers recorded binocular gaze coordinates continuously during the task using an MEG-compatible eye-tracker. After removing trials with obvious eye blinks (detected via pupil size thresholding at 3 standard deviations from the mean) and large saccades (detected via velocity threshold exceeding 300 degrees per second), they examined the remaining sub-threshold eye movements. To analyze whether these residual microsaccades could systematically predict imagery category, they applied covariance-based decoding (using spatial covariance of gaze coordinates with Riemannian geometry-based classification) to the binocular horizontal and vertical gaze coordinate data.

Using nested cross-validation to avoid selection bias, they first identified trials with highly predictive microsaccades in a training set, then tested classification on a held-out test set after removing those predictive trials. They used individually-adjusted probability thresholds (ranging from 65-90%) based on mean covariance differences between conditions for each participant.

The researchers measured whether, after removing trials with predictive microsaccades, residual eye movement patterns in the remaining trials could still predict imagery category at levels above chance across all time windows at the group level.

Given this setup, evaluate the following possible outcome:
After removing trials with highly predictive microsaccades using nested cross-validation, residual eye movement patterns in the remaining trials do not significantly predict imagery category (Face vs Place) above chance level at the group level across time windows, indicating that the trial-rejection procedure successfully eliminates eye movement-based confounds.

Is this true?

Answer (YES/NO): YES